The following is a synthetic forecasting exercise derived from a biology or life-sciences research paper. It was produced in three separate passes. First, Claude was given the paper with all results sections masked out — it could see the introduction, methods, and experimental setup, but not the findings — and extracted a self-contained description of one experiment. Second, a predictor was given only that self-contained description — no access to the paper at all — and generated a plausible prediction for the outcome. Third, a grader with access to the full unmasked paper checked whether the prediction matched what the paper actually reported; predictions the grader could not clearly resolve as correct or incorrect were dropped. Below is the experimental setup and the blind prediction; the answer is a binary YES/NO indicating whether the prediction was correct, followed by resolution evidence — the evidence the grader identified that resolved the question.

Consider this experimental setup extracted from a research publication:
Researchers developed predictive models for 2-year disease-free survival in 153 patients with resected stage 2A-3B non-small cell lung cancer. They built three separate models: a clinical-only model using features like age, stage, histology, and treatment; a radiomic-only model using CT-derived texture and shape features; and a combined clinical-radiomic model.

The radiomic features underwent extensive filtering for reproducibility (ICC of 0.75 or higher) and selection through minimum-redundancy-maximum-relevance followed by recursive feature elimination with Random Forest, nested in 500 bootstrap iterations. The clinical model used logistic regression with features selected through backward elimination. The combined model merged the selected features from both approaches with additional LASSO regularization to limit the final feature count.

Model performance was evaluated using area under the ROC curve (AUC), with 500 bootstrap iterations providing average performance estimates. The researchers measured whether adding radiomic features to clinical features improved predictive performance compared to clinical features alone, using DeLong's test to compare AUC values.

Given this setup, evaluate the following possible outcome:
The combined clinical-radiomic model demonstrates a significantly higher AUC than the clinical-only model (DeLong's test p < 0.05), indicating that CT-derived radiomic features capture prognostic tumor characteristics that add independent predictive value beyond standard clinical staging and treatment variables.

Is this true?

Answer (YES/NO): NO